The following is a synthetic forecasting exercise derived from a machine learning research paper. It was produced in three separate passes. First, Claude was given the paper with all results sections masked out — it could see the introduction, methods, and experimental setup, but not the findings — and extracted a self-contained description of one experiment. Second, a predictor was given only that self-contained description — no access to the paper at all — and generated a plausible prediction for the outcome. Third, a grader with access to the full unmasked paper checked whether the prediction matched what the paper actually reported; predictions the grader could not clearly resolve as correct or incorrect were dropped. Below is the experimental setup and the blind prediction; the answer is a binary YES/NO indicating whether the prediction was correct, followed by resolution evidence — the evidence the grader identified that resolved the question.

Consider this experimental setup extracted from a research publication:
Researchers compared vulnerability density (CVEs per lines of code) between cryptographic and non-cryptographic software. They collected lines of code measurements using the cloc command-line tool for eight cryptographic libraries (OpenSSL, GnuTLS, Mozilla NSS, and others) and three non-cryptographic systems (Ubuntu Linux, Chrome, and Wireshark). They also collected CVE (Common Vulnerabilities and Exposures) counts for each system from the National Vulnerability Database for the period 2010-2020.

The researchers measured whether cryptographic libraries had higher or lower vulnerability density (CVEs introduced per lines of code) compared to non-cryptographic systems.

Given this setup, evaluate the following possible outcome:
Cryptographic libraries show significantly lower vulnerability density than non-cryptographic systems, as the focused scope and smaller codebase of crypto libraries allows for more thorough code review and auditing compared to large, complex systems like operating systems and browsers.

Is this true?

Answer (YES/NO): NO